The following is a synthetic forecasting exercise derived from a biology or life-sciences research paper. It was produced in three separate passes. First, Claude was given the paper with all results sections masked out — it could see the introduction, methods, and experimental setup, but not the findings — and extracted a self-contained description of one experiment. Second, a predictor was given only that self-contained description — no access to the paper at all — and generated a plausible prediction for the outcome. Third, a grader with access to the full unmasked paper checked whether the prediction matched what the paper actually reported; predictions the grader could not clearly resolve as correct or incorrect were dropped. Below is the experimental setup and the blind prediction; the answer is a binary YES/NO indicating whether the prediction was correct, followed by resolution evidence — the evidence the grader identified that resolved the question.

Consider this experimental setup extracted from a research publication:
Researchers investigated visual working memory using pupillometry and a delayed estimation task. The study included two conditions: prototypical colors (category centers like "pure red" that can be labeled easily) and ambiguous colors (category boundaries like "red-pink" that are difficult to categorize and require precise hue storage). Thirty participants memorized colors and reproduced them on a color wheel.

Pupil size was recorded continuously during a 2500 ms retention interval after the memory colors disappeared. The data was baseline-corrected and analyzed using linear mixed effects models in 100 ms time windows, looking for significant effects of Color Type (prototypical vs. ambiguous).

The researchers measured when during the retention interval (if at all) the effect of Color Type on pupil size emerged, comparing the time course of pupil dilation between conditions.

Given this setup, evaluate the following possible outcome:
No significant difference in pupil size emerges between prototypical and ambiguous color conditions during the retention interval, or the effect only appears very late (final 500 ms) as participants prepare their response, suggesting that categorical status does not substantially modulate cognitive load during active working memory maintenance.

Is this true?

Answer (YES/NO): NO